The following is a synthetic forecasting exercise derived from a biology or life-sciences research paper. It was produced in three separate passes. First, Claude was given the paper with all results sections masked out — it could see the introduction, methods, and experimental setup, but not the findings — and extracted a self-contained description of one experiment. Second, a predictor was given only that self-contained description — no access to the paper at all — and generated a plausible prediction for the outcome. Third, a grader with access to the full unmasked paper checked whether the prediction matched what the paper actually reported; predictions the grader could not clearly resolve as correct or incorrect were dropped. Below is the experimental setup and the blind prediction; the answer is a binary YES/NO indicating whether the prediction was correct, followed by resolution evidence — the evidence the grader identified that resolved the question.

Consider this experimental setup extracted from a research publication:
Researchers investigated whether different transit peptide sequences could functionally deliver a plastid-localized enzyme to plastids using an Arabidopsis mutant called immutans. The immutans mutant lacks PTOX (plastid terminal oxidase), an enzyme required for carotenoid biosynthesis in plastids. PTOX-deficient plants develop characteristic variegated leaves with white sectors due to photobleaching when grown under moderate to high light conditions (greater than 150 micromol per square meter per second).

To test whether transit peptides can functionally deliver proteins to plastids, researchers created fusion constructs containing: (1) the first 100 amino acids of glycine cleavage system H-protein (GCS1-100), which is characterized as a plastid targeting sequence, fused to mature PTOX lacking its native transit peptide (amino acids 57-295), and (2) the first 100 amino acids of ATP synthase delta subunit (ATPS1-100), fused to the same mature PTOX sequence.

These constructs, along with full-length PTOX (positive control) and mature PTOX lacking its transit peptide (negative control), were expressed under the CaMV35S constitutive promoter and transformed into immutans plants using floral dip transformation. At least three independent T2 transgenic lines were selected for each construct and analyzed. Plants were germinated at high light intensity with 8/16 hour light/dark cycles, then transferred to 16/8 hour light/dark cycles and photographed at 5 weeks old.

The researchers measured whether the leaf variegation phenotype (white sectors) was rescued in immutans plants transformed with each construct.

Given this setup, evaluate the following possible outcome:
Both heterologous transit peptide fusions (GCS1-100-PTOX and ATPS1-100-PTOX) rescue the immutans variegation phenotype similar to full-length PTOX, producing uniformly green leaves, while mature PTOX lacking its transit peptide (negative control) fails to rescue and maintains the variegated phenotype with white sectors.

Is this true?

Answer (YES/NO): NO